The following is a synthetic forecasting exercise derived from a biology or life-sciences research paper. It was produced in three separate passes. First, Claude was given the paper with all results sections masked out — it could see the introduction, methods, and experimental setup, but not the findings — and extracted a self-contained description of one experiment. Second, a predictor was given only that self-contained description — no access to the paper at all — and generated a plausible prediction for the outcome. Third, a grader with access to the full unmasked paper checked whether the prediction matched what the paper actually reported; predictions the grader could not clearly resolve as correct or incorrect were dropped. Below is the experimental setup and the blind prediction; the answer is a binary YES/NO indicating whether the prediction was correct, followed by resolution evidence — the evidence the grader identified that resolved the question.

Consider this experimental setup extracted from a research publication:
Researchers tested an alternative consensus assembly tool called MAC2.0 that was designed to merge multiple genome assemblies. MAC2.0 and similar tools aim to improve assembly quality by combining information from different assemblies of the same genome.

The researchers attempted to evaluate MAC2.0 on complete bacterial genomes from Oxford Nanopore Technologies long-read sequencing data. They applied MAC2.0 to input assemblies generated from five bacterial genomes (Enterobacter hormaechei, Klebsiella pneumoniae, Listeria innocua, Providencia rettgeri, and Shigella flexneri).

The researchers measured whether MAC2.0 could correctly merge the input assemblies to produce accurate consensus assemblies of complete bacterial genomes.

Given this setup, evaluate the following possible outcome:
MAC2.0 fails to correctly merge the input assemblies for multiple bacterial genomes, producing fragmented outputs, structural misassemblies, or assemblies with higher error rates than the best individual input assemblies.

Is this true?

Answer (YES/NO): YES